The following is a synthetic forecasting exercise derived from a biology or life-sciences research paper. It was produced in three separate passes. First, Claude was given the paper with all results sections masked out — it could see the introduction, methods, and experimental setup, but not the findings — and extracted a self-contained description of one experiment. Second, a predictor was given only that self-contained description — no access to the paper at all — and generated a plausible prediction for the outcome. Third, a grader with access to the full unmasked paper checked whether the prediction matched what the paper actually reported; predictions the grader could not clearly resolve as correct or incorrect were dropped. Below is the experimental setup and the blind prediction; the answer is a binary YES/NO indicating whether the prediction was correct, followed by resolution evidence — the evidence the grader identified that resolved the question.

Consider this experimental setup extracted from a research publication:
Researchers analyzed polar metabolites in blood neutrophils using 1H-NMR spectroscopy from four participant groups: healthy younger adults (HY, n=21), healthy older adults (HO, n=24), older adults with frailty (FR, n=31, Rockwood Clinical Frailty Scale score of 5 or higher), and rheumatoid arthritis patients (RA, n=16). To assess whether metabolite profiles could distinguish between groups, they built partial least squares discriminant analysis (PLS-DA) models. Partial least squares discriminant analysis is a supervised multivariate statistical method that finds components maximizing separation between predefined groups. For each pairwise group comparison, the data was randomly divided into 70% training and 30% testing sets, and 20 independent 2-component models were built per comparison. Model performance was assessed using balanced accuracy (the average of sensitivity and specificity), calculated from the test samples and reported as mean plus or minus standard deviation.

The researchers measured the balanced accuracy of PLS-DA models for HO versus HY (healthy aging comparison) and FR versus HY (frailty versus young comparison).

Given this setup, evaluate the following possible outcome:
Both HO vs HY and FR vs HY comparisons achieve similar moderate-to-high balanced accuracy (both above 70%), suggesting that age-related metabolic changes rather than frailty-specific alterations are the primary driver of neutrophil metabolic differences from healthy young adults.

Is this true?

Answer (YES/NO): NO